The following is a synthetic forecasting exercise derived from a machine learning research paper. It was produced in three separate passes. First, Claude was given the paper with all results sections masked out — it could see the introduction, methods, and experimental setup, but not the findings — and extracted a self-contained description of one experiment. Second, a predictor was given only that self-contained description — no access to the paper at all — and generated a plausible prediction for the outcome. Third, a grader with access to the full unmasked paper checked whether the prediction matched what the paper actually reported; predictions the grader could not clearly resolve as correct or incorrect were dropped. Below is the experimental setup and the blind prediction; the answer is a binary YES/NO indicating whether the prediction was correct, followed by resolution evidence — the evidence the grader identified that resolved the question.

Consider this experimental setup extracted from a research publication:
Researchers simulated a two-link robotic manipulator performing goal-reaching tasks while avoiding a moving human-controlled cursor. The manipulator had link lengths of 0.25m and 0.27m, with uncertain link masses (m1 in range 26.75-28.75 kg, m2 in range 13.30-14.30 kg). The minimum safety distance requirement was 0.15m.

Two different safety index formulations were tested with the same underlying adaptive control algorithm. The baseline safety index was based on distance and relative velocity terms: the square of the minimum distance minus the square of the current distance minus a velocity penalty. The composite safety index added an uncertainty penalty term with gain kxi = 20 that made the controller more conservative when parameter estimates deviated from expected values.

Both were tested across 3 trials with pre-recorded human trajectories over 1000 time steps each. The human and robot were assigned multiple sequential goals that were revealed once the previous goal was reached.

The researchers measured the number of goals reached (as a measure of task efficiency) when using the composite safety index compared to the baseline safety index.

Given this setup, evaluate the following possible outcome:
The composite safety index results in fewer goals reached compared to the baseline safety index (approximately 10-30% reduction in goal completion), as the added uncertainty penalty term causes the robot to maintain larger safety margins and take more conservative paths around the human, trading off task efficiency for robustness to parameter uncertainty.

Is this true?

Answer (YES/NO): NO